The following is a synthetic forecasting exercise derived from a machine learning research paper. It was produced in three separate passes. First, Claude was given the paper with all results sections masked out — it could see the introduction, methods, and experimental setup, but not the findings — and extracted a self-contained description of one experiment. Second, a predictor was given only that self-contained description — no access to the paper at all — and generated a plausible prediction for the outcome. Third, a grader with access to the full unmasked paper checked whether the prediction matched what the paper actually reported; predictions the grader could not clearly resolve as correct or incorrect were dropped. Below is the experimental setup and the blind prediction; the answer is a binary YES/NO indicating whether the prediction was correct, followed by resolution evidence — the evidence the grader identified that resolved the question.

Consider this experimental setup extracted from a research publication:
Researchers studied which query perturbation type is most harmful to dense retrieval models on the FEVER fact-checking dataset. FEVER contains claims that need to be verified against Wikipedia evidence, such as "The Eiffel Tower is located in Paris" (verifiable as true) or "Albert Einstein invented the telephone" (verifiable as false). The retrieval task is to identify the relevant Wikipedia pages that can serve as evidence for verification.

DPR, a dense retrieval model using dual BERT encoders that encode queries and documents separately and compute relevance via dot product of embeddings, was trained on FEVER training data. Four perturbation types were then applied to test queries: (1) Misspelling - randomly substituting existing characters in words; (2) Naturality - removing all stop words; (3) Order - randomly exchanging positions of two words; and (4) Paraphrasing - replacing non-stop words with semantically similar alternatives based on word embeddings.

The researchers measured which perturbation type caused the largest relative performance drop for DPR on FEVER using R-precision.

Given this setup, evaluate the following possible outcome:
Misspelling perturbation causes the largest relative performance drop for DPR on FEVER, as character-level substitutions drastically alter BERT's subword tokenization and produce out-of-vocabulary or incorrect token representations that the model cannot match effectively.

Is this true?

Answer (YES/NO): NO